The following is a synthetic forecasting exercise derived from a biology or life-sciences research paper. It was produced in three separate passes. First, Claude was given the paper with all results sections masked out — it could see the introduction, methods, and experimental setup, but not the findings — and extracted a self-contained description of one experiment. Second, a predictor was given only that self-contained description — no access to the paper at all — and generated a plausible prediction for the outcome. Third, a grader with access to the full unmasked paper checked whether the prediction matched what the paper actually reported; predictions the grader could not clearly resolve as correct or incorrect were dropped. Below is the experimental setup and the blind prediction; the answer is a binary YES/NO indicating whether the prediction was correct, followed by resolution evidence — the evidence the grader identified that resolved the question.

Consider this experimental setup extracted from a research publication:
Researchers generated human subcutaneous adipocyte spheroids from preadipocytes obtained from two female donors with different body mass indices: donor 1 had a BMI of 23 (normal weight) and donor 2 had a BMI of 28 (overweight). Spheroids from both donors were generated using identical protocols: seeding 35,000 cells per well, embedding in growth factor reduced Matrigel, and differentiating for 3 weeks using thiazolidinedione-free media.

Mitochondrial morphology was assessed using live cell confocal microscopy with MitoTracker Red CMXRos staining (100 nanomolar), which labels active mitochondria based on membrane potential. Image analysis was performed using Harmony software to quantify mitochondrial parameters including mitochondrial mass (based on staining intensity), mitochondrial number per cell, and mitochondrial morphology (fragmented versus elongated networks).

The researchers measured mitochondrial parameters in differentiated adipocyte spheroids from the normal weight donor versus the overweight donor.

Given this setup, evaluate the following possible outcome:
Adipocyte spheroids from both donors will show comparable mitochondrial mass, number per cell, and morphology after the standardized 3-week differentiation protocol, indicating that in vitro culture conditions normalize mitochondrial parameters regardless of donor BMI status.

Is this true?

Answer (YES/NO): NO